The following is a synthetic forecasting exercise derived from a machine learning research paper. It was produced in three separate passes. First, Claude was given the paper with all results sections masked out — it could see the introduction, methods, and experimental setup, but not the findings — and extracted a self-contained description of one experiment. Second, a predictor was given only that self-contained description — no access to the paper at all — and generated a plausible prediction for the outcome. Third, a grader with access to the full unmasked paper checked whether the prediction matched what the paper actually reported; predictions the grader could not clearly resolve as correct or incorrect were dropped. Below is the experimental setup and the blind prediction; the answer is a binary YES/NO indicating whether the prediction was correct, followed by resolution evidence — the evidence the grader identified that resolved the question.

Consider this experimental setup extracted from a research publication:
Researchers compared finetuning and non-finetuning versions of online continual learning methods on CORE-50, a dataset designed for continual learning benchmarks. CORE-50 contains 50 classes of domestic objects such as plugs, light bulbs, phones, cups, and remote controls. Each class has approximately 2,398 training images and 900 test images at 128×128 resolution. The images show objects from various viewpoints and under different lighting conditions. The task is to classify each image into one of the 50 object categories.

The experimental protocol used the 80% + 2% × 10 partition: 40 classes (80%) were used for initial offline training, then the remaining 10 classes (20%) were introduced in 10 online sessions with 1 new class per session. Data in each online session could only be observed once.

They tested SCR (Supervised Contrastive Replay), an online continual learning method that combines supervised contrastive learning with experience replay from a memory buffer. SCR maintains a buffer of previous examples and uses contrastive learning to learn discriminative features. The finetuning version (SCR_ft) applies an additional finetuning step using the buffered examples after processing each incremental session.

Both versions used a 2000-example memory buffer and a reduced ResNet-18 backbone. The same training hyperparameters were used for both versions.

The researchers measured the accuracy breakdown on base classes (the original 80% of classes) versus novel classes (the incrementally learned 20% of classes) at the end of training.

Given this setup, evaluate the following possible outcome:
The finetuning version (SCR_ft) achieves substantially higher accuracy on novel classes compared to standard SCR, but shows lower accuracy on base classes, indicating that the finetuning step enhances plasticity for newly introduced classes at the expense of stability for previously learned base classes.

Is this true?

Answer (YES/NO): NO